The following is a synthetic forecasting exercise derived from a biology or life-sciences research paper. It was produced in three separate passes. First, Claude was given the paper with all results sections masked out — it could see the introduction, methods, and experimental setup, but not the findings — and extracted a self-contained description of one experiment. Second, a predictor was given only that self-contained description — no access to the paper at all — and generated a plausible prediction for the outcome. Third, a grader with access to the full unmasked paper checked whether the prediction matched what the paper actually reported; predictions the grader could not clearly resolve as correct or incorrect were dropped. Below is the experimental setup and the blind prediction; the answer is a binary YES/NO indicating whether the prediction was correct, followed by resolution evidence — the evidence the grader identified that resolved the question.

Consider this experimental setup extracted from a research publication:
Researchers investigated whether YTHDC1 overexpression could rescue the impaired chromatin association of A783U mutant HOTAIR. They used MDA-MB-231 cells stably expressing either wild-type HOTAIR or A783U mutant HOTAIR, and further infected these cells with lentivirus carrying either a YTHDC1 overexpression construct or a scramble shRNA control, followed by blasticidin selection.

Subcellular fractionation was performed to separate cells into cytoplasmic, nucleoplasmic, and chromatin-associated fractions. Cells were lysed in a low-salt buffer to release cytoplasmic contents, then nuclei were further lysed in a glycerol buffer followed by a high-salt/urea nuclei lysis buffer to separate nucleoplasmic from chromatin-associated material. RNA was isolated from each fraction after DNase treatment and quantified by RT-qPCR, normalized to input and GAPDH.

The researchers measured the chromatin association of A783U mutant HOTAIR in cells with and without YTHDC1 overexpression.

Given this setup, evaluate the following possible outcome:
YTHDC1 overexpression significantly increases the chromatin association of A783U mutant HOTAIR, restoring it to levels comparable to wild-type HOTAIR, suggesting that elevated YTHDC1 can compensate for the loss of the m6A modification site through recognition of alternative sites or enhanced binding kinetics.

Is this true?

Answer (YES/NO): YES